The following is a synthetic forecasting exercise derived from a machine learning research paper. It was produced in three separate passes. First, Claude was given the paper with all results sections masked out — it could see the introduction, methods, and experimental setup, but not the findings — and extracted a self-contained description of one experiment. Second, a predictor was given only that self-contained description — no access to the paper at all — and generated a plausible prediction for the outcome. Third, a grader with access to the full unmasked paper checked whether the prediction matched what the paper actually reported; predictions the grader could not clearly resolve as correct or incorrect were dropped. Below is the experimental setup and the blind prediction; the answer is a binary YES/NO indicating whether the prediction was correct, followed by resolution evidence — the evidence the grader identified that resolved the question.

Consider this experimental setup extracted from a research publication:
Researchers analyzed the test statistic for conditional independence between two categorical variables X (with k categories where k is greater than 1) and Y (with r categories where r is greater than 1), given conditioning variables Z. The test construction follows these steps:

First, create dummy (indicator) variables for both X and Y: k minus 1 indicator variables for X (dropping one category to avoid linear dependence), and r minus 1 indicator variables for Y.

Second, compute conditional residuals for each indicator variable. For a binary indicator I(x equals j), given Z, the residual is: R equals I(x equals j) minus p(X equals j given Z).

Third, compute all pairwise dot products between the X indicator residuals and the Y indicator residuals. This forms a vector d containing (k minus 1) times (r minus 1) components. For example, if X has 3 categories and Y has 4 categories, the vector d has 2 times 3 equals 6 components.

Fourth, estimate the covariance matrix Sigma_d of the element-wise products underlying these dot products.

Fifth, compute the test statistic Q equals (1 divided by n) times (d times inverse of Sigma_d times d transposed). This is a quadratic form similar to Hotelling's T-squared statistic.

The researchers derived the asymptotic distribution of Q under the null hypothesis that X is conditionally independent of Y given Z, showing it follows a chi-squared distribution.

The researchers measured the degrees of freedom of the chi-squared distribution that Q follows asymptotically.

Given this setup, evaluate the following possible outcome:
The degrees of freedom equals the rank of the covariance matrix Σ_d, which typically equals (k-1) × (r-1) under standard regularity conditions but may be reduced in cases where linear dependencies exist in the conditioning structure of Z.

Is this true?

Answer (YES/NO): NO